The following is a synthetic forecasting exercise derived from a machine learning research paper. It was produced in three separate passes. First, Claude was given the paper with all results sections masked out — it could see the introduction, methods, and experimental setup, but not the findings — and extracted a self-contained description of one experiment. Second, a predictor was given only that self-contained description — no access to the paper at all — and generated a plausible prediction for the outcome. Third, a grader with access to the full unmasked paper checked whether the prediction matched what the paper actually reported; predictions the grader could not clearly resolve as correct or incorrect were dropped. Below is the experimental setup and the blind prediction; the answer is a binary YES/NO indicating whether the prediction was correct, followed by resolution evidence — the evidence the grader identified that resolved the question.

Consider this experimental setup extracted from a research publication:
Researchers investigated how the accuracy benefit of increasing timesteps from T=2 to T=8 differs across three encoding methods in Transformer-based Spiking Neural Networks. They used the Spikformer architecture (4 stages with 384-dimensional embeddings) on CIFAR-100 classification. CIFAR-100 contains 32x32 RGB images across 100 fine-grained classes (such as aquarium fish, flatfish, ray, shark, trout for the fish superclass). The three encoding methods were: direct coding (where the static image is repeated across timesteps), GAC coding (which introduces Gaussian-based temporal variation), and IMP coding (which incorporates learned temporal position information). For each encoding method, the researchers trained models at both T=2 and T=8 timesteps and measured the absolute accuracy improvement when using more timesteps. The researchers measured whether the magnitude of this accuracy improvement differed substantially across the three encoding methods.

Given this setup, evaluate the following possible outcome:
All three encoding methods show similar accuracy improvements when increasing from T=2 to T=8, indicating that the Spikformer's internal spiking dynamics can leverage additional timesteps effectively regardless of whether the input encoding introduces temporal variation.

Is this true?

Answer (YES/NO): YES